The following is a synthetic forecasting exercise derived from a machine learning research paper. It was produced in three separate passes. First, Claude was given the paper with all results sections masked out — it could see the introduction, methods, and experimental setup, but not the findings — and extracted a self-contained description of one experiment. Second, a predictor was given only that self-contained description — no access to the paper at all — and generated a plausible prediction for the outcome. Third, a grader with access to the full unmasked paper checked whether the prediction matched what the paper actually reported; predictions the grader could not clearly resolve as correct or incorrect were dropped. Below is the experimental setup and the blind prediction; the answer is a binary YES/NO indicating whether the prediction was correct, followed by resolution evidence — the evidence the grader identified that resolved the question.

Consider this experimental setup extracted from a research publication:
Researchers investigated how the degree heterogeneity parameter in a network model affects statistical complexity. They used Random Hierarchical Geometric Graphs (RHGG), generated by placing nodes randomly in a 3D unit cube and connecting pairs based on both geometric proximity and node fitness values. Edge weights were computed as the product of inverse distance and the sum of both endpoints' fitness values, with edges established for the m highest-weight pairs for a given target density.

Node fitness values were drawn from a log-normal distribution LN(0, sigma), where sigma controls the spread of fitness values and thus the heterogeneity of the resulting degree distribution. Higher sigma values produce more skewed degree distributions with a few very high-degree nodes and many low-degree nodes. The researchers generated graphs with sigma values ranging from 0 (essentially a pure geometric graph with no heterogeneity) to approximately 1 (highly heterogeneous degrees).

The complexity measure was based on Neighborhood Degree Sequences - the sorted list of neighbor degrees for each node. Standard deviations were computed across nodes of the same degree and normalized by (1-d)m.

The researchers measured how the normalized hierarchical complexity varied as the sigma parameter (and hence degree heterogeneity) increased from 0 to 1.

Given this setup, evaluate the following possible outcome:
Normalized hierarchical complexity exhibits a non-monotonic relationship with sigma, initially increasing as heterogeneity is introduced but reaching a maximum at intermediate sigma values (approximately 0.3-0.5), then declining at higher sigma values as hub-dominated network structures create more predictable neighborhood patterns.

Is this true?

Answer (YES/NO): NO